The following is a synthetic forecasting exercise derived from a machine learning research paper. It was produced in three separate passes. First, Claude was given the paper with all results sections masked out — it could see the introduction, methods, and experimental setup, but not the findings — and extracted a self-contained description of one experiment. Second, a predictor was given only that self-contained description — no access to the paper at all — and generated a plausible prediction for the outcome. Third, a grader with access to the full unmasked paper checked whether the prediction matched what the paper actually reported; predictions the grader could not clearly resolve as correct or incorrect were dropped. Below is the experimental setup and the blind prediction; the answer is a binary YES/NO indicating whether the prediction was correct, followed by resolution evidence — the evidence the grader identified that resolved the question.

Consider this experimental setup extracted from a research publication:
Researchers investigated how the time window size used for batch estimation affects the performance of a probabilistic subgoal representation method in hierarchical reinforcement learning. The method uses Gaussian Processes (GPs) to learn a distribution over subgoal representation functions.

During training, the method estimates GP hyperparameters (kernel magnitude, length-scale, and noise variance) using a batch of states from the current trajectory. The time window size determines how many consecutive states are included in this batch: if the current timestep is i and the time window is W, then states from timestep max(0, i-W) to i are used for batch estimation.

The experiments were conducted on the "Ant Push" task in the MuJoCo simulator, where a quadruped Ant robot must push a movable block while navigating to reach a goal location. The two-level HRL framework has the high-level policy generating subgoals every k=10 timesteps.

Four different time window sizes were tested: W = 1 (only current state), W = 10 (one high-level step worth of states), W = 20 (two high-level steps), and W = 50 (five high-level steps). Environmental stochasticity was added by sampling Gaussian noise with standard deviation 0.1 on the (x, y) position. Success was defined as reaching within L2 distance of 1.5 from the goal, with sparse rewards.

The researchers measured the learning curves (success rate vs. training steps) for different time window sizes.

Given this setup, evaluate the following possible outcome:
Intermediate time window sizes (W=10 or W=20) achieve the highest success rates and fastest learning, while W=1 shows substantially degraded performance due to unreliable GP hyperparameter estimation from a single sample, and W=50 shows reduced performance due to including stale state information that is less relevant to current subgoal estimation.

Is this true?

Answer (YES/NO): NO